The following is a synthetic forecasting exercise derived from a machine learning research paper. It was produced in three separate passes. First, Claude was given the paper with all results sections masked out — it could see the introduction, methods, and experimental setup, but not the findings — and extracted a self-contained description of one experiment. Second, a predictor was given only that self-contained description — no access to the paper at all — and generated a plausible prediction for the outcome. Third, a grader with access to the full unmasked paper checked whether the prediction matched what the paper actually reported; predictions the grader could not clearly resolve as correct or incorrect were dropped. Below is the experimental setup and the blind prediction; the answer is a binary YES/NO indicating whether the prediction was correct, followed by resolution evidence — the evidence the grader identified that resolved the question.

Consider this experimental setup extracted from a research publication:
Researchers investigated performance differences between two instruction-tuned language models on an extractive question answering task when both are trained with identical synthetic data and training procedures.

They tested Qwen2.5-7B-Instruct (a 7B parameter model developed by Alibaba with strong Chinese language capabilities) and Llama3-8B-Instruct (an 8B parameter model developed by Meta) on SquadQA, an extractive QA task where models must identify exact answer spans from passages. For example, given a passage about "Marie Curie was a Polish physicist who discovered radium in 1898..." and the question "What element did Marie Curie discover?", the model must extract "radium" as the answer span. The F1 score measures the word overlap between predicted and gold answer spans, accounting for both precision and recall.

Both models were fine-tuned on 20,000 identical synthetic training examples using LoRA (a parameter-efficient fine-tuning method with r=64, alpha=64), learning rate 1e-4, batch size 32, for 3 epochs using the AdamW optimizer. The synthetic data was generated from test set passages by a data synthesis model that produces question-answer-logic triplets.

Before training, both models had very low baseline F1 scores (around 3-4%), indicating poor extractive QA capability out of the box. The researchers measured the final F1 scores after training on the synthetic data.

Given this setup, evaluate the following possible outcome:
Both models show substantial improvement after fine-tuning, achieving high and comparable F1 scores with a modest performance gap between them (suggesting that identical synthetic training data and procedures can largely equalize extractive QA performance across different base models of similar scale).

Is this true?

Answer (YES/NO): NO